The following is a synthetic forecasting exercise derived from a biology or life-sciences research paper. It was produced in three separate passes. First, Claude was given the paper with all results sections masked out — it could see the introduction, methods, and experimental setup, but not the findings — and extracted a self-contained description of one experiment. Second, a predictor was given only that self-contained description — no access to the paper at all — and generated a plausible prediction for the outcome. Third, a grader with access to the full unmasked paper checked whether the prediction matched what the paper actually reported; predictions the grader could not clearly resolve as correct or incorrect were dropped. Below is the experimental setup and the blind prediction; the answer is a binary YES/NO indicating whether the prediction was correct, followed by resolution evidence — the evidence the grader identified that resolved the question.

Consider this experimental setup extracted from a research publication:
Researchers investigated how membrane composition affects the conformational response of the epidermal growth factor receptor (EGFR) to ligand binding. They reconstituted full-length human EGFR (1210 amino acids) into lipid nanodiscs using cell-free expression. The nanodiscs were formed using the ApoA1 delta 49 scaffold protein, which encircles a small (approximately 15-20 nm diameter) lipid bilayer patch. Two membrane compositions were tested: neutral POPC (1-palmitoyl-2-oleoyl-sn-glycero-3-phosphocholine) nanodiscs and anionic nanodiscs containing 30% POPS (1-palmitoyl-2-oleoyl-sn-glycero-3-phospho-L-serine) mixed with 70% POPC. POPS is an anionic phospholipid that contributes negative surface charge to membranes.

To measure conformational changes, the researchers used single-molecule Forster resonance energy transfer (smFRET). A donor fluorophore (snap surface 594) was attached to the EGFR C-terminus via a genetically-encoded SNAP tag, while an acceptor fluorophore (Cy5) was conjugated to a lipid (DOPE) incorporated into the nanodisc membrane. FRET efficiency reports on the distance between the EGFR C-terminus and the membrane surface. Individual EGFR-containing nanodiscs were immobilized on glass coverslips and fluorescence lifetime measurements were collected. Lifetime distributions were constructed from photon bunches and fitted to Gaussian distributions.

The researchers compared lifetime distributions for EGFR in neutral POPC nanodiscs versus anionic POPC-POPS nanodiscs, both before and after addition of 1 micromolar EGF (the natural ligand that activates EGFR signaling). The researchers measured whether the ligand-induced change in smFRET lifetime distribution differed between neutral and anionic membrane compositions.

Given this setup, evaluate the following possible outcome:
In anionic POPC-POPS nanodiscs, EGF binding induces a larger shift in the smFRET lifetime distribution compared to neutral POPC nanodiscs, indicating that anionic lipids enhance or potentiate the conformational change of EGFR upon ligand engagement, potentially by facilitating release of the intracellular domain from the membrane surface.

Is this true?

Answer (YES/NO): YES